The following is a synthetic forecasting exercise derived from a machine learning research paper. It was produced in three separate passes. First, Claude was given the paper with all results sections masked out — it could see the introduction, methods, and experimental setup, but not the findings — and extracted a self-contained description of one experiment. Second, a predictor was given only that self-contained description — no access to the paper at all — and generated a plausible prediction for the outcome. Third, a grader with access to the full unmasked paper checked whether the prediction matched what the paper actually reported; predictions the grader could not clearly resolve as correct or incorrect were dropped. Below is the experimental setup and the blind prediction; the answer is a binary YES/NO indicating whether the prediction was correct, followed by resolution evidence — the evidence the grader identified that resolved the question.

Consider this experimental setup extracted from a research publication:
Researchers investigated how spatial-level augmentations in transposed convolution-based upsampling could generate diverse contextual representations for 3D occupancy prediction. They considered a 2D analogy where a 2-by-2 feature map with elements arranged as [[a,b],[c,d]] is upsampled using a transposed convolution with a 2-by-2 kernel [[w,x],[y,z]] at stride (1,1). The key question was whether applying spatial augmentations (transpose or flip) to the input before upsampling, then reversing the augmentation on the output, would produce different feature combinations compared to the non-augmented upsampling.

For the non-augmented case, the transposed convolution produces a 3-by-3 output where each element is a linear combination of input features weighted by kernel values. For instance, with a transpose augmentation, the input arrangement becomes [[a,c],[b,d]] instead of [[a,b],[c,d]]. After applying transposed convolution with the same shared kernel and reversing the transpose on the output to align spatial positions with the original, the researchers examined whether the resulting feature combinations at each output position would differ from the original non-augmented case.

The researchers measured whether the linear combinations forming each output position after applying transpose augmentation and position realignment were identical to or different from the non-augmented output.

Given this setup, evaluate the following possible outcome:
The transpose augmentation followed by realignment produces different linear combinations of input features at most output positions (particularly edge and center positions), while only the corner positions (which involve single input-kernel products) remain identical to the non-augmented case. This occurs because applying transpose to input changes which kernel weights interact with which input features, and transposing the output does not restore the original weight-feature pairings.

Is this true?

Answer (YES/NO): NO